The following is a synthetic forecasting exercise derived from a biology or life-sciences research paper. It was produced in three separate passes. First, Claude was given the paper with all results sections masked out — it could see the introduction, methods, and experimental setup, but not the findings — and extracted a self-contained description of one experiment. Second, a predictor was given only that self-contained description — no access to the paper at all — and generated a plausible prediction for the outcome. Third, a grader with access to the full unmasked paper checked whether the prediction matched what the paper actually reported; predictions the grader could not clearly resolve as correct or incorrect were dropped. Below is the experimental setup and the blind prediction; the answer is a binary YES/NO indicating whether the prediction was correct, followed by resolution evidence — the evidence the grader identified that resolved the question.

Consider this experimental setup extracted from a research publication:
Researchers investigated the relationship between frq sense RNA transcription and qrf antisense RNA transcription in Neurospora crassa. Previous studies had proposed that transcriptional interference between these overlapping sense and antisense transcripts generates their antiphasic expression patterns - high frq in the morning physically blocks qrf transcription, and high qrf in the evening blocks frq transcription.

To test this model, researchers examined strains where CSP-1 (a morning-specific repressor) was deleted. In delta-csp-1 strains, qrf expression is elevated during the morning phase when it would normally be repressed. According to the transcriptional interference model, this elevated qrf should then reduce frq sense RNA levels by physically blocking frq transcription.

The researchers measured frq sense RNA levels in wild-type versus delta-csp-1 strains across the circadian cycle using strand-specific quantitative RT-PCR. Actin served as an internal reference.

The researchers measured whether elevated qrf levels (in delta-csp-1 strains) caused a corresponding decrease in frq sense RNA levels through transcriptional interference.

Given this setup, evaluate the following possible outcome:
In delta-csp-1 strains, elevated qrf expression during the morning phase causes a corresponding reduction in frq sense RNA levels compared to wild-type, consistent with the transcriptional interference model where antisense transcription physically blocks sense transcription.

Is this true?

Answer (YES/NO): NO